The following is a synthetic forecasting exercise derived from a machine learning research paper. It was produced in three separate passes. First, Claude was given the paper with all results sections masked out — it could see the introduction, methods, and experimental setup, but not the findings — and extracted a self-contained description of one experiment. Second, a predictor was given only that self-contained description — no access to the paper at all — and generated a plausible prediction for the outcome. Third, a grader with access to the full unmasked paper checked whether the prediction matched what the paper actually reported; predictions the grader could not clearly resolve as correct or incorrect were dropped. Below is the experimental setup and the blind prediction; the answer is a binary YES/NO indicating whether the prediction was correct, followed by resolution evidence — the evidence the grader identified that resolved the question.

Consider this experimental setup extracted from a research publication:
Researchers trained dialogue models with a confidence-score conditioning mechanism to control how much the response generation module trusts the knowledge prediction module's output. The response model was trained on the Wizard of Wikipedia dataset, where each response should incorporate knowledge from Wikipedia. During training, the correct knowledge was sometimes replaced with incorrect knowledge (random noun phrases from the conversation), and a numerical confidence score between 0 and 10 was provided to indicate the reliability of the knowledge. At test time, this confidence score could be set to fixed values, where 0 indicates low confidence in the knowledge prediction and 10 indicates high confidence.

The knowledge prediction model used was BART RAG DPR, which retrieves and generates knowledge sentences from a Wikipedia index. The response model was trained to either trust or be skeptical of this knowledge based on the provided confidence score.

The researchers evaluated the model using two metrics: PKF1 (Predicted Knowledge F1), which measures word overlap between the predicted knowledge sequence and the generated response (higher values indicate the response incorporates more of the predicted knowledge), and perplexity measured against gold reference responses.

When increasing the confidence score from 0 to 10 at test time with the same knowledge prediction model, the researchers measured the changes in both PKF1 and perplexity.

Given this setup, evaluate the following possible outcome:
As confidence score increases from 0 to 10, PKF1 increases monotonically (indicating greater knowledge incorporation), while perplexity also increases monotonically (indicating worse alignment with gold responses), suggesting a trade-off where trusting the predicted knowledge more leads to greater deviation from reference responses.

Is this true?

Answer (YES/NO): YES